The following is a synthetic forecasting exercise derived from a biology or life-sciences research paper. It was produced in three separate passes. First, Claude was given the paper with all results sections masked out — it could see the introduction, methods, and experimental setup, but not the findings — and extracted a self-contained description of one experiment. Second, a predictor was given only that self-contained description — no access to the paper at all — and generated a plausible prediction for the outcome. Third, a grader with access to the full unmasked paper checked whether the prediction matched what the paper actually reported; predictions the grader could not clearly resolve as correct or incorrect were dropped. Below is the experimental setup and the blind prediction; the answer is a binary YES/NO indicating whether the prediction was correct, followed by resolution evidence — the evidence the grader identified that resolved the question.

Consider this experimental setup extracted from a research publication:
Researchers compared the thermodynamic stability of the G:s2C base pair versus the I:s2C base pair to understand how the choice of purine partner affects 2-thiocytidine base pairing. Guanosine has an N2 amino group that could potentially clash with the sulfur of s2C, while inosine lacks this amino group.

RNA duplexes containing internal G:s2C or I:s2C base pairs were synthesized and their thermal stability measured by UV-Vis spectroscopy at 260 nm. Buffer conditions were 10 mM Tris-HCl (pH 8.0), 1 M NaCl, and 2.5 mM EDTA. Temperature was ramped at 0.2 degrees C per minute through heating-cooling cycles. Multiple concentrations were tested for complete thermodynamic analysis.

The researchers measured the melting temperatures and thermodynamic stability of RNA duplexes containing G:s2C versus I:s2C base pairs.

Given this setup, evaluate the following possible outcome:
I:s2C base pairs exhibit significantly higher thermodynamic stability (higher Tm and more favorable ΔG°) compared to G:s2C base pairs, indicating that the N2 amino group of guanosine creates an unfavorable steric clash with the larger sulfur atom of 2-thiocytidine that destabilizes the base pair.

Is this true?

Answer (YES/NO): YES